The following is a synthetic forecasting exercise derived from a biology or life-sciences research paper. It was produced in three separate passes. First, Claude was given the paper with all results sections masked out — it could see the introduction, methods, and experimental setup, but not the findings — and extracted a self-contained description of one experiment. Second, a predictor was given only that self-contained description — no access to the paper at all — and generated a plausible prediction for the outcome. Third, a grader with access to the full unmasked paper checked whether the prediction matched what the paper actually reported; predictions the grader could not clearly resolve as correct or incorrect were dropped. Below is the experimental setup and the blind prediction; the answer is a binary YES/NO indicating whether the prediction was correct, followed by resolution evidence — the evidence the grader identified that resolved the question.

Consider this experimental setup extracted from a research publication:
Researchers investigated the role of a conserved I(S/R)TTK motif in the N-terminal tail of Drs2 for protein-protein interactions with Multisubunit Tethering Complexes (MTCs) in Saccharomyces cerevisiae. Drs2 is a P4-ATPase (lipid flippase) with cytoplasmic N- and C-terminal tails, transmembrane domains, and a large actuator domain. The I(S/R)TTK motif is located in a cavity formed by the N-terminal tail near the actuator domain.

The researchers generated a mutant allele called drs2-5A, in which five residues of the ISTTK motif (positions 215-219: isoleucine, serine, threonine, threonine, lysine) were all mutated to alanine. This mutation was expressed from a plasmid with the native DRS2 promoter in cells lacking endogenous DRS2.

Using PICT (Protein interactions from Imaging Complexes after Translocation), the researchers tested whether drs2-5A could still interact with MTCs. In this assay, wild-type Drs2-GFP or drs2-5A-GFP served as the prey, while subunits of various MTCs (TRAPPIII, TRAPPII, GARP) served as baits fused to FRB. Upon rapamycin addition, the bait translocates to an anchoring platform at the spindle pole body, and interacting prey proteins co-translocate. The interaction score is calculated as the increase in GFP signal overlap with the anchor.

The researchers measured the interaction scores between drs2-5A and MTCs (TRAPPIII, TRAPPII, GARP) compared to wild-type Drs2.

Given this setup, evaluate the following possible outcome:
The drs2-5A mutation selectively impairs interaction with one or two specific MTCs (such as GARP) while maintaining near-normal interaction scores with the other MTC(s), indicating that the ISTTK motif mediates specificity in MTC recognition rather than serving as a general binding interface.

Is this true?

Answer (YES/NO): NO